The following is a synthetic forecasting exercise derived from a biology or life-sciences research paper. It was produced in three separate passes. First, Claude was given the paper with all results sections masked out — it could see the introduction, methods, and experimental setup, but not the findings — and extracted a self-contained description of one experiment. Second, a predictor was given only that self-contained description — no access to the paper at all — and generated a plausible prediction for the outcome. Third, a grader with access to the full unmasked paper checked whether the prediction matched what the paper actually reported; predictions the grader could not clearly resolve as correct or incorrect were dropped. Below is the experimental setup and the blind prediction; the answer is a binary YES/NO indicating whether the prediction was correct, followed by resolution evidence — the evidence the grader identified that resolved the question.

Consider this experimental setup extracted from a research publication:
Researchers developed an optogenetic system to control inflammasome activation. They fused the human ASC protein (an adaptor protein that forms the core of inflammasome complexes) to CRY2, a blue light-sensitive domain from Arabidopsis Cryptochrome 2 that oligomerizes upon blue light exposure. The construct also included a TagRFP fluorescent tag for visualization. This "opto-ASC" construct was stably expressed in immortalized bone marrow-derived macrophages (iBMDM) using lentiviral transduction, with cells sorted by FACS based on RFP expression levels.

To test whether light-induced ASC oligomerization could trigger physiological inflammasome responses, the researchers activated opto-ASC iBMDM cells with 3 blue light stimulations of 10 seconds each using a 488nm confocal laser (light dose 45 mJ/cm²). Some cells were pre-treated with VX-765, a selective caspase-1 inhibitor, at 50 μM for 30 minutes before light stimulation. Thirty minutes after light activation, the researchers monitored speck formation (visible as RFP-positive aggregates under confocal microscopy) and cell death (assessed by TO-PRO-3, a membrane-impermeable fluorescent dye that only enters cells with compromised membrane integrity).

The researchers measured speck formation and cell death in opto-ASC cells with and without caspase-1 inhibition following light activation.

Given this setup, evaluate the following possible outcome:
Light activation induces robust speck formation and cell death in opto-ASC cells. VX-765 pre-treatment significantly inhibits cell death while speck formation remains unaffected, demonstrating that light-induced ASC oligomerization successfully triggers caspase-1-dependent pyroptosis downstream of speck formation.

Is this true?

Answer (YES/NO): YES